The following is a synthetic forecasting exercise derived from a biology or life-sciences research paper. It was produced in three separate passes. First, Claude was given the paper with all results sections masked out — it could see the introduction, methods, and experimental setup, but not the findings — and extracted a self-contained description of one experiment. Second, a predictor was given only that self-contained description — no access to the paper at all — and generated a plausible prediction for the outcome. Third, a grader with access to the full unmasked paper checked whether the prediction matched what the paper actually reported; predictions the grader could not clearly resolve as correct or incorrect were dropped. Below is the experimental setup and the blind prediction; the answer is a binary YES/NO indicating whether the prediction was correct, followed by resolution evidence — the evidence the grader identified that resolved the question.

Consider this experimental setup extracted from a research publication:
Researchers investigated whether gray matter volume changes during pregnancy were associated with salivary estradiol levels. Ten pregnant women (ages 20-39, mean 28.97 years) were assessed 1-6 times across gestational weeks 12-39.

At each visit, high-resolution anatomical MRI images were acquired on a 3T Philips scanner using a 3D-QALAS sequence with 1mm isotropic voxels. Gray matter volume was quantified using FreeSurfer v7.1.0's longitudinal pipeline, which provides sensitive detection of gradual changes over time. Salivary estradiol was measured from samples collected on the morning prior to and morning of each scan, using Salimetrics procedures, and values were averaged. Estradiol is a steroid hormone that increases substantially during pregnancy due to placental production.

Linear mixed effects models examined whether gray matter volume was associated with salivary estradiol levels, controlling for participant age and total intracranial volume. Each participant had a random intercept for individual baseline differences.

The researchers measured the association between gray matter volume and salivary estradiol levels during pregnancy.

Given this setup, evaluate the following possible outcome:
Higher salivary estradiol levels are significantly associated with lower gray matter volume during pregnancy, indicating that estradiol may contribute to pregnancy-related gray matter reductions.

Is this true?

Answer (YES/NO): NO